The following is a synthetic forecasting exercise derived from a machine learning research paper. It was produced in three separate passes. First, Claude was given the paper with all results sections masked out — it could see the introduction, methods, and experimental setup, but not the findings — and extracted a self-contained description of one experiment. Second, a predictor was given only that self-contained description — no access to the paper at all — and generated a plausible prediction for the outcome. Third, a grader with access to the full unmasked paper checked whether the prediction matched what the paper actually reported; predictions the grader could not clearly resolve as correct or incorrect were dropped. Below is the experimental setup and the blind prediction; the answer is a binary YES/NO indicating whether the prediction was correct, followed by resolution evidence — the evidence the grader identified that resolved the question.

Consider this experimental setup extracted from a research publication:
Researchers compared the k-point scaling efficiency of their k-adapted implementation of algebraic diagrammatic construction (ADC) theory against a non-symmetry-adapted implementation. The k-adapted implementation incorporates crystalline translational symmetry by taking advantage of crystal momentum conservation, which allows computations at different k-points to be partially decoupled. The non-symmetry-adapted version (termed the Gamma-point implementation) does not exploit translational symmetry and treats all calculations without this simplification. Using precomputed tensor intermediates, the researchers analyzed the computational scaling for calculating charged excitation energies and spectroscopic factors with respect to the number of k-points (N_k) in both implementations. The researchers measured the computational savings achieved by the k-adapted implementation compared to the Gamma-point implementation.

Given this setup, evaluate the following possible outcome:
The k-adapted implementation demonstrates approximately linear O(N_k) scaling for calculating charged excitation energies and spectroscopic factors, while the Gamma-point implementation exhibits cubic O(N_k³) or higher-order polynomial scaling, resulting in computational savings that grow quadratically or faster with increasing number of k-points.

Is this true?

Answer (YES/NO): NO